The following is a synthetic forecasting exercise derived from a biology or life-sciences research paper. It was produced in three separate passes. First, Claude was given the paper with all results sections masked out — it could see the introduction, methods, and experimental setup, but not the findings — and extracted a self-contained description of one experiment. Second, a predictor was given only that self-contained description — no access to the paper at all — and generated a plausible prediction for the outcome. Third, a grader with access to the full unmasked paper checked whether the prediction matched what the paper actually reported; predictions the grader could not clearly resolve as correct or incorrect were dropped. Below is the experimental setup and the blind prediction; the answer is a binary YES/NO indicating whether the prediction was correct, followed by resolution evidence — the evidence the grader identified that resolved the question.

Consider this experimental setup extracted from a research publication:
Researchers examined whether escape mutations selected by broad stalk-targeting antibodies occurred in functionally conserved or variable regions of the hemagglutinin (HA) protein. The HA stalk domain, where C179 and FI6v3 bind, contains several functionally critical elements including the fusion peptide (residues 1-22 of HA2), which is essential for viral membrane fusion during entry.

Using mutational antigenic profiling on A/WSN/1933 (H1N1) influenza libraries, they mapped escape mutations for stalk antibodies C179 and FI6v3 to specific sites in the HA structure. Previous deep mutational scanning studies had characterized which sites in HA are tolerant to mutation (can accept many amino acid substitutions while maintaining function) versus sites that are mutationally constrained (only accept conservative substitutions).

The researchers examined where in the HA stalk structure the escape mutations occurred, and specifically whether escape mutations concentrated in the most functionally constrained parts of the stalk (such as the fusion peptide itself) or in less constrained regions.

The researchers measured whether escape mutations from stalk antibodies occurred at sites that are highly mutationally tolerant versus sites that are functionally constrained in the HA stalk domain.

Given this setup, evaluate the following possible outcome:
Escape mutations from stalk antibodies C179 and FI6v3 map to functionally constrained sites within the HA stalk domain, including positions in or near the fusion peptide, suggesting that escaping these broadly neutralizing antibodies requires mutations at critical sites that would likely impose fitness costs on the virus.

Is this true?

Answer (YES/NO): NO